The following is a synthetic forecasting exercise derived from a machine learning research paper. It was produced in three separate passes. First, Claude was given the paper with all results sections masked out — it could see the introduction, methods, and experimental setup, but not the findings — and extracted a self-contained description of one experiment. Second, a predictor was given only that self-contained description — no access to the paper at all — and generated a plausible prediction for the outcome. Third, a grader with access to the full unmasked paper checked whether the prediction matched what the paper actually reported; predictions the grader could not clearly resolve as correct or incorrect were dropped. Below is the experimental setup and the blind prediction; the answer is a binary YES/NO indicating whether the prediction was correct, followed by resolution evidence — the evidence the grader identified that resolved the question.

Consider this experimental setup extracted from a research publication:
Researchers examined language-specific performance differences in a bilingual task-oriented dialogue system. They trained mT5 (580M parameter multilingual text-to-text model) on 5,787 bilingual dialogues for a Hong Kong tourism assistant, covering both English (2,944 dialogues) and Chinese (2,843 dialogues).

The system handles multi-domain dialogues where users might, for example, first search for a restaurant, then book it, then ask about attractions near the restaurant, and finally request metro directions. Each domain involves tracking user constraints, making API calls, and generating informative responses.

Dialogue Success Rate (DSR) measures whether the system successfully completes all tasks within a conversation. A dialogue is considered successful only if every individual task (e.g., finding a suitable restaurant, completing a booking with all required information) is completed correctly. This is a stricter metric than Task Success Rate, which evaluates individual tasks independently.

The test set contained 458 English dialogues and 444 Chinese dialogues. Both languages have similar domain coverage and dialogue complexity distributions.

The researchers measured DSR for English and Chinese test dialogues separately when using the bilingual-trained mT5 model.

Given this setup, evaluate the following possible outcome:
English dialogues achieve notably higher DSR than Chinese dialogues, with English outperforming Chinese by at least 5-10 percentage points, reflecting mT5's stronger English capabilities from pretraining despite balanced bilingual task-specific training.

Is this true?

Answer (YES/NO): YES